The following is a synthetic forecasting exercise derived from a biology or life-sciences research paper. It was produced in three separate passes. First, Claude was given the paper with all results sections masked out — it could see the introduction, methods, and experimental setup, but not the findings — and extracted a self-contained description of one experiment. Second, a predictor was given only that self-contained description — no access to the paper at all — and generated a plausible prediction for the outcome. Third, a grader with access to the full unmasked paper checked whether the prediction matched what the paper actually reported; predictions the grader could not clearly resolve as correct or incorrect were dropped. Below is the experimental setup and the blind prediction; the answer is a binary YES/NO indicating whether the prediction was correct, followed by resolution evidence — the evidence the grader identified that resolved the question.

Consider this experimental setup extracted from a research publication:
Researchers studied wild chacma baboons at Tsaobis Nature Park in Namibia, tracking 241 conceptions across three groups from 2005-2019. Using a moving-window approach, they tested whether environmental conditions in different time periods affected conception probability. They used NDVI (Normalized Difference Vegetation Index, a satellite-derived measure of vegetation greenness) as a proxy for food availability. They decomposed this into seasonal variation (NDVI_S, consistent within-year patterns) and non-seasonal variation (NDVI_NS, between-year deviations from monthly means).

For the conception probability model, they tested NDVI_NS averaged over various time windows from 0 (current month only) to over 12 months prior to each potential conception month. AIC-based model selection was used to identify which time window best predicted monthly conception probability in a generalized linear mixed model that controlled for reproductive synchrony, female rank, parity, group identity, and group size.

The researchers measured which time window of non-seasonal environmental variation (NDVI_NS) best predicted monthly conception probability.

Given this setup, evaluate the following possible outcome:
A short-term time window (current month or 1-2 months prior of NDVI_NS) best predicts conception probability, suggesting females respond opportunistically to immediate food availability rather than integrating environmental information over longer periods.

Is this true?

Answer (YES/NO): NO